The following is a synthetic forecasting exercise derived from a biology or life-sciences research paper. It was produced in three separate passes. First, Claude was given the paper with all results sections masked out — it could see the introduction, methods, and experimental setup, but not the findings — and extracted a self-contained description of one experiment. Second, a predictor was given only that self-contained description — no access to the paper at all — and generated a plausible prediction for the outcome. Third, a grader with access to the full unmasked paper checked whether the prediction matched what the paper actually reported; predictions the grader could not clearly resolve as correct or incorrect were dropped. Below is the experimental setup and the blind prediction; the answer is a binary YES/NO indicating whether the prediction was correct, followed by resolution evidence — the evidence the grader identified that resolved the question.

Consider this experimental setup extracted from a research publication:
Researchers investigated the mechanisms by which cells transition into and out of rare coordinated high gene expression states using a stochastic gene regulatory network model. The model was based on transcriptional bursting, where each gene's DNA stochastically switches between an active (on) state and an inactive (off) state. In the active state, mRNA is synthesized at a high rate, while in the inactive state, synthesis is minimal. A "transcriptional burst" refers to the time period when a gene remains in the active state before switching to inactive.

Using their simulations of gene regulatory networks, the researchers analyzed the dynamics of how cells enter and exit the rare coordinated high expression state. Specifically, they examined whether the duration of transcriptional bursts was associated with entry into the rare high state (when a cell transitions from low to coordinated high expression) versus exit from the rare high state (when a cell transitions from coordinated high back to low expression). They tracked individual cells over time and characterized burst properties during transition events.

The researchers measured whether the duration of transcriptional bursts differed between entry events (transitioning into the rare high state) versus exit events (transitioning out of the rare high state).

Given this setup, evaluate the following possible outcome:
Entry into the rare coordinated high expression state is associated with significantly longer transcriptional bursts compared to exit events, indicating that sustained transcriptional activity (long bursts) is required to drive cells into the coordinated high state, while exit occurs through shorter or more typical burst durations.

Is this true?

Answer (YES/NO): NO